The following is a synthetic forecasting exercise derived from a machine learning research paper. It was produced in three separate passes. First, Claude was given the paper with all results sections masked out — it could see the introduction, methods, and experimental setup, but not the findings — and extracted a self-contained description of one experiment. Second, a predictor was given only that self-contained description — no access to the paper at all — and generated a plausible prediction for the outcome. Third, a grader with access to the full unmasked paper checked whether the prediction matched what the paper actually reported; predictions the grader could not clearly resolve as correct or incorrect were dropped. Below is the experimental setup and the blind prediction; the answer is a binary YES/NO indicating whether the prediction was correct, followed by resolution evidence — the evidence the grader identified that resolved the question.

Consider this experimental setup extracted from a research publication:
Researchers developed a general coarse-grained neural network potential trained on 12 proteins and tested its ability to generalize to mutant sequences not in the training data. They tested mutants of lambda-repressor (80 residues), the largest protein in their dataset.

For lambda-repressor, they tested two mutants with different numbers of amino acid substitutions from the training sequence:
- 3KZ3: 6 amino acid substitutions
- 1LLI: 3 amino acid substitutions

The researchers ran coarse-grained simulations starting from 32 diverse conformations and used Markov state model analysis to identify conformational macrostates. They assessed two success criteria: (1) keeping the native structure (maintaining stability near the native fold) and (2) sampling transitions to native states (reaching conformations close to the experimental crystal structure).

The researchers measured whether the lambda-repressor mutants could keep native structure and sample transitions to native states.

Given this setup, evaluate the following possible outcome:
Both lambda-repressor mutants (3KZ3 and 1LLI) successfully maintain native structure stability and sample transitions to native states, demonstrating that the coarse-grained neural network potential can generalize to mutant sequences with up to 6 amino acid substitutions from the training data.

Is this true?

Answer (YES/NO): YES